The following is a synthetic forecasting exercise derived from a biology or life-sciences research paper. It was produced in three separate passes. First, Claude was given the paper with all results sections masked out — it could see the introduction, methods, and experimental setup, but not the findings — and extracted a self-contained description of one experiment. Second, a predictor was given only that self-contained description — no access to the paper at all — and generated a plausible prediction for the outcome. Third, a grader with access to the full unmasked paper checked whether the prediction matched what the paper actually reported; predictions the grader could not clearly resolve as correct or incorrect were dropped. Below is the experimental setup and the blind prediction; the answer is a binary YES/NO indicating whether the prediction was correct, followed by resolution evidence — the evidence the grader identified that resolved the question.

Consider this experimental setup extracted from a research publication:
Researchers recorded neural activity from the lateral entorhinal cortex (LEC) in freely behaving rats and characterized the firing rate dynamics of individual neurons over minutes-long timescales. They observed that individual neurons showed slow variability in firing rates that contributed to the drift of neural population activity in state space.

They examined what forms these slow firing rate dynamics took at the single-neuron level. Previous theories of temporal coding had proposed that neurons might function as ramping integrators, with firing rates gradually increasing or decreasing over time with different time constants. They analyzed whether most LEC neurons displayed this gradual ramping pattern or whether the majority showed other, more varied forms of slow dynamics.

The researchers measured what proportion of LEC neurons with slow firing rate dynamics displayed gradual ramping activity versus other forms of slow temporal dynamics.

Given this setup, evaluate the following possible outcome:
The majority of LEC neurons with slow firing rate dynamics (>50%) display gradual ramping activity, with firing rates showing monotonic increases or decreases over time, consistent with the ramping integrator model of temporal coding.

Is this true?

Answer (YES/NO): NO